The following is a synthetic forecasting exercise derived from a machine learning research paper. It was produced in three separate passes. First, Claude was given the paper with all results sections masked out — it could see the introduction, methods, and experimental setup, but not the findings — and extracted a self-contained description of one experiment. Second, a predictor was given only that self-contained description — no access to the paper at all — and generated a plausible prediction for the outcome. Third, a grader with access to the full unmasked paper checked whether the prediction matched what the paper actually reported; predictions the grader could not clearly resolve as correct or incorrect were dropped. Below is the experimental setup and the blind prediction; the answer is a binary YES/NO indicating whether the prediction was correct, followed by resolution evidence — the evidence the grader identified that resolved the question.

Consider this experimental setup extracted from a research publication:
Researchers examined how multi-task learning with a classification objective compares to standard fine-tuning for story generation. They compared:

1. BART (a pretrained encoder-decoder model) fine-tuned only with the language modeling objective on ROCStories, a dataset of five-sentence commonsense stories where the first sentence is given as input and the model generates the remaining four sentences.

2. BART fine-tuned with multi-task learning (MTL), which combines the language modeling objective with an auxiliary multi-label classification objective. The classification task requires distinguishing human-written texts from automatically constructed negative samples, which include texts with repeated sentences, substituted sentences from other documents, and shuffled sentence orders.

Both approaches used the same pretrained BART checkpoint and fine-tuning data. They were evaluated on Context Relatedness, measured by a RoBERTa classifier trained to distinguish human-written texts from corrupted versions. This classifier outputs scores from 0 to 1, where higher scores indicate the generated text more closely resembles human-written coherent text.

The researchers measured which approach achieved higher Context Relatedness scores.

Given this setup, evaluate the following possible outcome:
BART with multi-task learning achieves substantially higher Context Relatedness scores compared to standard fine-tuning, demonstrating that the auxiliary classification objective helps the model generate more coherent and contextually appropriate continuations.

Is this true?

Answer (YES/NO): NO